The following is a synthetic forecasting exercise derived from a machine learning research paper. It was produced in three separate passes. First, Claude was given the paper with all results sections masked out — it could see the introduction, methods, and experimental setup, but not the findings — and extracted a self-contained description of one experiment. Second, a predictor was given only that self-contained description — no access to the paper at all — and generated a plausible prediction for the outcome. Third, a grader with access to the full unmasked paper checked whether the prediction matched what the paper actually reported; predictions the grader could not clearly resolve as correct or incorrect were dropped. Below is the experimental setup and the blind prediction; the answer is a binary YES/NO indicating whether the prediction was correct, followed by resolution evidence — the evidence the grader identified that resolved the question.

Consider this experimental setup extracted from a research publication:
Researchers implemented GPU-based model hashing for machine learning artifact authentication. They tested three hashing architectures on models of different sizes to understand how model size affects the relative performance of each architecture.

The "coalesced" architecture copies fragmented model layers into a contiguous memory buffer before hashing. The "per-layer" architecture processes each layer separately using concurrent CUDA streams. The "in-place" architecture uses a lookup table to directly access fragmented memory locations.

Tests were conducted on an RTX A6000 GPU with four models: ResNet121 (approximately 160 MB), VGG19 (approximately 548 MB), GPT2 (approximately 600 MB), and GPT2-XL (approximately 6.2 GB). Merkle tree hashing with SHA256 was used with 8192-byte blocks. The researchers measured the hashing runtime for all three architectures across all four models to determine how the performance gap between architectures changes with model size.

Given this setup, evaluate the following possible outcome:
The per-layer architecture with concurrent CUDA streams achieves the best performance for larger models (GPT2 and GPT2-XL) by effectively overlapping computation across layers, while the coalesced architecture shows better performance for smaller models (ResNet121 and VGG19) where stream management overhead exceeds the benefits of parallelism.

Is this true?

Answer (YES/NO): NO